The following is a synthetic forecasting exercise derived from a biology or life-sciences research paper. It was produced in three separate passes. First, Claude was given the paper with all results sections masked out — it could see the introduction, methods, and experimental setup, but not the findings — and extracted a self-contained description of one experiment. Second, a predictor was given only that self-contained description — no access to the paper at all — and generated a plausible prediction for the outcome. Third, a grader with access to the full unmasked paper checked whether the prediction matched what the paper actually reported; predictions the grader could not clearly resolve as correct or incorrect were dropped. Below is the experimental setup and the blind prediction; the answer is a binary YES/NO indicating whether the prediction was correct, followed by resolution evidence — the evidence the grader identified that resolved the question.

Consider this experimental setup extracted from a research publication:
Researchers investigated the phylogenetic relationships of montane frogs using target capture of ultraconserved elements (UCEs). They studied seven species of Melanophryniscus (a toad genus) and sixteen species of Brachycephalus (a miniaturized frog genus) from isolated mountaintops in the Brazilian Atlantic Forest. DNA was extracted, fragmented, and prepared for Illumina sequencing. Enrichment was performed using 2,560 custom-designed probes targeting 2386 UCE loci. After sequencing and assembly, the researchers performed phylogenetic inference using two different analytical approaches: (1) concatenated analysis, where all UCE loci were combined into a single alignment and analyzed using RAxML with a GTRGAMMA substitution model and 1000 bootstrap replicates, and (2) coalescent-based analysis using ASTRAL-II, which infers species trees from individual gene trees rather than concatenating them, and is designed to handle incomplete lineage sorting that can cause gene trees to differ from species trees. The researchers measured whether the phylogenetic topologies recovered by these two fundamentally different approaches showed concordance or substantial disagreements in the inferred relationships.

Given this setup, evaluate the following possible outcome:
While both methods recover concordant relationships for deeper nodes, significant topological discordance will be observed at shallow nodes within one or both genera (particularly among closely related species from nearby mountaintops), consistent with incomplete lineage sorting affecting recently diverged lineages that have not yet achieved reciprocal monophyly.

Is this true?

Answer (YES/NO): NO